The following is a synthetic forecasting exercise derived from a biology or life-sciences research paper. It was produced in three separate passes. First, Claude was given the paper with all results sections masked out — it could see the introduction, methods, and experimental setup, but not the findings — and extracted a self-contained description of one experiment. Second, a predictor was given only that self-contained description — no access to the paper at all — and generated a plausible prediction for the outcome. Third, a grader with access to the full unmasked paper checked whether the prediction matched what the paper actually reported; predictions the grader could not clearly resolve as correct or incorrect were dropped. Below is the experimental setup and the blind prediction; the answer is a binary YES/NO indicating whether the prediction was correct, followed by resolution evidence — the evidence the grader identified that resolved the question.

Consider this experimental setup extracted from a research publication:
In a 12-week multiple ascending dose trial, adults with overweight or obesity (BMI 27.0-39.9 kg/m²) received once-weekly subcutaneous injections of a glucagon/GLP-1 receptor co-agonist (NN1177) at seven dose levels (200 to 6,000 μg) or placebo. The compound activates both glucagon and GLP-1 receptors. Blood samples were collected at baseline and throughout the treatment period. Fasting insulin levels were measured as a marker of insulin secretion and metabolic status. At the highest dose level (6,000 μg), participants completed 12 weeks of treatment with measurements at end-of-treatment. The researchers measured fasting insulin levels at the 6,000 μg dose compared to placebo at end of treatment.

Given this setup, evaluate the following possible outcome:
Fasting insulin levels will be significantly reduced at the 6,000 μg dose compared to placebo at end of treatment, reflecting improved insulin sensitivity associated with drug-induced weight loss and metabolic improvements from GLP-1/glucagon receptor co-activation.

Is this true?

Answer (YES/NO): NO